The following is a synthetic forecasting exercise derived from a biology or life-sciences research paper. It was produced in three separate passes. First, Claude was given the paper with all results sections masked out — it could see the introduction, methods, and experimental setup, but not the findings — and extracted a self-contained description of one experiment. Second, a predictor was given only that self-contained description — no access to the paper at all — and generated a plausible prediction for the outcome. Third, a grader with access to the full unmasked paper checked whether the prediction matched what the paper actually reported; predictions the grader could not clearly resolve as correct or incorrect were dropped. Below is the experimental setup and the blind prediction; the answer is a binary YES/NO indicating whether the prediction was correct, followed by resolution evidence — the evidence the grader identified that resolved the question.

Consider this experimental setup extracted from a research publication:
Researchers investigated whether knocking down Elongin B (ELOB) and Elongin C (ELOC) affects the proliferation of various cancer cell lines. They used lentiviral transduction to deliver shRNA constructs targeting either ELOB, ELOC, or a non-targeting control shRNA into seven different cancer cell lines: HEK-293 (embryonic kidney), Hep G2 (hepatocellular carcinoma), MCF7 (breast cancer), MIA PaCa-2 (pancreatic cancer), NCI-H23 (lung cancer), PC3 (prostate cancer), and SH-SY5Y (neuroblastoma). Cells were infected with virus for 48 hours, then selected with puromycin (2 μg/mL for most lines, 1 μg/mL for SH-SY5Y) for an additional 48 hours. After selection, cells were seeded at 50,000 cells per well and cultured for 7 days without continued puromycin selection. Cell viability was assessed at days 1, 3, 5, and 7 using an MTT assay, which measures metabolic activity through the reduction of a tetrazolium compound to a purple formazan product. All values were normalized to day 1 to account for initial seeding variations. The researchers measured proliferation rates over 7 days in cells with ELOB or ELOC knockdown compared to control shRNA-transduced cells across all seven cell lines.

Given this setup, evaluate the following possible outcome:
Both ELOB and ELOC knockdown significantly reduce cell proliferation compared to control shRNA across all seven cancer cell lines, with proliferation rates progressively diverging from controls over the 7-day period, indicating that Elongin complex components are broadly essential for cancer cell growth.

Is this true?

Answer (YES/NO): YES